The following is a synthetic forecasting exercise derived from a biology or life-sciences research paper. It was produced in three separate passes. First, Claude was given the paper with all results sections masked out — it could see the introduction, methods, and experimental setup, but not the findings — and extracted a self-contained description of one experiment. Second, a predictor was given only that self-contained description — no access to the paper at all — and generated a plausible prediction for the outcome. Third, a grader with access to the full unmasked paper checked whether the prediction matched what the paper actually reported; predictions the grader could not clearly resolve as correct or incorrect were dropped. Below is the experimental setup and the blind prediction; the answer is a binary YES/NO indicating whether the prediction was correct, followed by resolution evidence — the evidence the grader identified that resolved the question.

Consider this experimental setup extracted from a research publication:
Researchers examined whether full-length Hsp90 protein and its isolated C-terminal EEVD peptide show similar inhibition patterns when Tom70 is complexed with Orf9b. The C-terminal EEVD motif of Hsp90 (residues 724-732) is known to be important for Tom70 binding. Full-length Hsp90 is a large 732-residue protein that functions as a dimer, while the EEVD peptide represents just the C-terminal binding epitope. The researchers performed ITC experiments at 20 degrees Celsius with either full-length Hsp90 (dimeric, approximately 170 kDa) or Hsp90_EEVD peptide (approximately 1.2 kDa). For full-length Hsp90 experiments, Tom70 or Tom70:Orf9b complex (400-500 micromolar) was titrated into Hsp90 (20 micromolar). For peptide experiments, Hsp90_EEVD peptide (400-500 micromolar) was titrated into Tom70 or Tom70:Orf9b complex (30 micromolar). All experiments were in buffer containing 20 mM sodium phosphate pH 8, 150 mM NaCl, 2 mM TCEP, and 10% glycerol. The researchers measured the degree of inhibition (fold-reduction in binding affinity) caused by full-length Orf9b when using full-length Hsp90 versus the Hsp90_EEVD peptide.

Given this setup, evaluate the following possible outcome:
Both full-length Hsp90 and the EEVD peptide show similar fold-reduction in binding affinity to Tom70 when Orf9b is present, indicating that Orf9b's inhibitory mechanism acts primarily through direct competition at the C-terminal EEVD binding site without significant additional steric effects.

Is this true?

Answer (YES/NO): NO